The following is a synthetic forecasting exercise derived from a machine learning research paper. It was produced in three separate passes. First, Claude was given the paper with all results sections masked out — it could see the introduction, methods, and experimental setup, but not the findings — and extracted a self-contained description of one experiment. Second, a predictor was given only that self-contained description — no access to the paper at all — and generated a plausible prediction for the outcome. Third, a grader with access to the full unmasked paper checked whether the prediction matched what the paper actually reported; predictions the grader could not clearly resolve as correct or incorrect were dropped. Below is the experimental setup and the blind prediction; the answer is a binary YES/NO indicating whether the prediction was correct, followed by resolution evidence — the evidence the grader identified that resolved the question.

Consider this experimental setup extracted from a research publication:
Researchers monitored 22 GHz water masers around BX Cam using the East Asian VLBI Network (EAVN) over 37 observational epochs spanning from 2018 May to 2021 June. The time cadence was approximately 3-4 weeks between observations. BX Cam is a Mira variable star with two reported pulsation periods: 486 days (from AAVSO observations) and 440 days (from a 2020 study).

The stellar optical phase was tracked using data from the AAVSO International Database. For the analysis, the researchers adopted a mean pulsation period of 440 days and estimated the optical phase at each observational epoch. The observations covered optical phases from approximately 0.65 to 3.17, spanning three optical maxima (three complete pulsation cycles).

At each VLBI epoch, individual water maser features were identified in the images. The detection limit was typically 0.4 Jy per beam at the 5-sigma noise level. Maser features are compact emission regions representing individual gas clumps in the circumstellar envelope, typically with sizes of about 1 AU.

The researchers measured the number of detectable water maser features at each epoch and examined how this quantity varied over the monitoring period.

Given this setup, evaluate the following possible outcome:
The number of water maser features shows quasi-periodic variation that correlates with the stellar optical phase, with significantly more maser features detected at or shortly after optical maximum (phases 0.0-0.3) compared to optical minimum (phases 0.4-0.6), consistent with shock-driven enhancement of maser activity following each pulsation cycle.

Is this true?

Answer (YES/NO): YES